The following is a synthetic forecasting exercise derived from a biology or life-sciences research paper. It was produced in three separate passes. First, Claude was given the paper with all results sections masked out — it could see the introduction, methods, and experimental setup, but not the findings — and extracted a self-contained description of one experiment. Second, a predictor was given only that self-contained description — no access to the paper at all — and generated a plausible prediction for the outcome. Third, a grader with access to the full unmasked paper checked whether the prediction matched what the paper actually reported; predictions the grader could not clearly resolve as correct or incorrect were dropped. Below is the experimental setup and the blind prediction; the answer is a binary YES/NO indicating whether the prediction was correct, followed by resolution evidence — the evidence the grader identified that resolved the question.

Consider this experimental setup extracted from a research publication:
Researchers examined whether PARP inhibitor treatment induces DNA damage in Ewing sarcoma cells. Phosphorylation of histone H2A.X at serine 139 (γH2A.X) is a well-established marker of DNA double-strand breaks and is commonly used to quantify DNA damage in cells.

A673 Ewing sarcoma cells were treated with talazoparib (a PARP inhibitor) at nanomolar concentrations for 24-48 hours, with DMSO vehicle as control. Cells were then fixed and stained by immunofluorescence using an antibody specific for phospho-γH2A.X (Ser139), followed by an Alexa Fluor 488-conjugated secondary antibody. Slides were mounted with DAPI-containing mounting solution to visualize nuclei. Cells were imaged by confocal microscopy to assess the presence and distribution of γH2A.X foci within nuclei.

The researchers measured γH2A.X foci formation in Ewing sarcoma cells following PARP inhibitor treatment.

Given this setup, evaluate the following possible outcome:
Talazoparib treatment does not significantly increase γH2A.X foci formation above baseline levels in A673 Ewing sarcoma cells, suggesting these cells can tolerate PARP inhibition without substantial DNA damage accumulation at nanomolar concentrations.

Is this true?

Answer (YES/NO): NO